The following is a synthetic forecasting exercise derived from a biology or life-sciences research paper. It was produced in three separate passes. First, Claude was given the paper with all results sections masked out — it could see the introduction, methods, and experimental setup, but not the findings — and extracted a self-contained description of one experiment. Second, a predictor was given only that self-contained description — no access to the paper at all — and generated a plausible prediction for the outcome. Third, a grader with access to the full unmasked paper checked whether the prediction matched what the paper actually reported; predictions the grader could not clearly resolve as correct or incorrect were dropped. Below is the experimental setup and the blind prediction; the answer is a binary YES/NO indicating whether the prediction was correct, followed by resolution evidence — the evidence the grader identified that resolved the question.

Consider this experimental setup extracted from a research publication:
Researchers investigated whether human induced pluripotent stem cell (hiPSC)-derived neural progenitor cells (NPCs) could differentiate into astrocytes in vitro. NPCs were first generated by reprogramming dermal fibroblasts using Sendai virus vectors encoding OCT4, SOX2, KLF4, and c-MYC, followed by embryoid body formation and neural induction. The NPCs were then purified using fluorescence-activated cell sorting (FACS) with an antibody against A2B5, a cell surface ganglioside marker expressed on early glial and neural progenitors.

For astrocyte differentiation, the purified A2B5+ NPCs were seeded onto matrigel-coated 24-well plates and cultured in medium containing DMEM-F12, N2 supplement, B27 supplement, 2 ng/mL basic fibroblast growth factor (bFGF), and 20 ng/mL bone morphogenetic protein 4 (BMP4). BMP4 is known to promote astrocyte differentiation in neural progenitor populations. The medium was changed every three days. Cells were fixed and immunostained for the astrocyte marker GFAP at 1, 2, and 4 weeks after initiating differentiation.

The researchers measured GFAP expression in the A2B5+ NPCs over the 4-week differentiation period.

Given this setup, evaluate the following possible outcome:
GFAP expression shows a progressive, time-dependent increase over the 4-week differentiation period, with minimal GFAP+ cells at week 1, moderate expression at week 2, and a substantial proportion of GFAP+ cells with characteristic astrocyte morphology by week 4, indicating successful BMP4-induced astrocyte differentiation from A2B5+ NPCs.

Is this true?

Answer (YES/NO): NO